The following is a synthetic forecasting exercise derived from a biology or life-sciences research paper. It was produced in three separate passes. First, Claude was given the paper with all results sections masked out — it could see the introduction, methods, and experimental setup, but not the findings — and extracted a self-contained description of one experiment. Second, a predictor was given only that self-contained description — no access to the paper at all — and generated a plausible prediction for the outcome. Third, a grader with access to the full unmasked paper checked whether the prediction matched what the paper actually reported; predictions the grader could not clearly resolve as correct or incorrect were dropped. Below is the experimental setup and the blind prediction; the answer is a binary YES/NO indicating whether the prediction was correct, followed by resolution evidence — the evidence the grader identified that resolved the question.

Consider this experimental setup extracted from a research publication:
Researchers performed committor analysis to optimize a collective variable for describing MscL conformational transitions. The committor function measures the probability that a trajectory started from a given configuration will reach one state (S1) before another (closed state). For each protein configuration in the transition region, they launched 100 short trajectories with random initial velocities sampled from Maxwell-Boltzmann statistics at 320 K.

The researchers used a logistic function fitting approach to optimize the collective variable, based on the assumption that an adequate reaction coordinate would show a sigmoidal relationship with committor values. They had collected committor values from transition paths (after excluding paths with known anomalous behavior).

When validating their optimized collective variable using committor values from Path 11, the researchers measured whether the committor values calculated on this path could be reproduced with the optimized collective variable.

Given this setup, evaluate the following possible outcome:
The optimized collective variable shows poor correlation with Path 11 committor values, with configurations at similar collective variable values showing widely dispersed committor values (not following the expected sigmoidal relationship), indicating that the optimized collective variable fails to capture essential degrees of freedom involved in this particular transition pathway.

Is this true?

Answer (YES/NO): YES